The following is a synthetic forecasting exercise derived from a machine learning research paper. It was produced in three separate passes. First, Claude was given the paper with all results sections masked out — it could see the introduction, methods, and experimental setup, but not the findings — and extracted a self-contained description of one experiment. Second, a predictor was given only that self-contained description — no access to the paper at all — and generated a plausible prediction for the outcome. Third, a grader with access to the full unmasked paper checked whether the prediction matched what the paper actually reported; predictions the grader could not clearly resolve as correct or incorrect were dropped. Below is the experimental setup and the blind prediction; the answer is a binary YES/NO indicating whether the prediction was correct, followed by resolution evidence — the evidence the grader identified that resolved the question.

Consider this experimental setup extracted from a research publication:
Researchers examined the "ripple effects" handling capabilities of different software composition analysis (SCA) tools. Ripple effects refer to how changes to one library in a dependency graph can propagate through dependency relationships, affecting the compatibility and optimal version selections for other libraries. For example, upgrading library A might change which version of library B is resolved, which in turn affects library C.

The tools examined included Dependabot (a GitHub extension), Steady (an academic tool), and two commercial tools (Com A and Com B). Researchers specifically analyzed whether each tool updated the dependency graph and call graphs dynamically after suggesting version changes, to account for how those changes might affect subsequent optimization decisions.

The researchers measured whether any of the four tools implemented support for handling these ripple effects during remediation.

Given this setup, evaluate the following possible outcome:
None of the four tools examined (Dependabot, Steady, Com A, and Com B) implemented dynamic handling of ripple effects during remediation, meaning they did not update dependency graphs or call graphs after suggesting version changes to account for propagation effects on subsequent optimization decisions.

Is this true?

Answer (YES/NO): NO